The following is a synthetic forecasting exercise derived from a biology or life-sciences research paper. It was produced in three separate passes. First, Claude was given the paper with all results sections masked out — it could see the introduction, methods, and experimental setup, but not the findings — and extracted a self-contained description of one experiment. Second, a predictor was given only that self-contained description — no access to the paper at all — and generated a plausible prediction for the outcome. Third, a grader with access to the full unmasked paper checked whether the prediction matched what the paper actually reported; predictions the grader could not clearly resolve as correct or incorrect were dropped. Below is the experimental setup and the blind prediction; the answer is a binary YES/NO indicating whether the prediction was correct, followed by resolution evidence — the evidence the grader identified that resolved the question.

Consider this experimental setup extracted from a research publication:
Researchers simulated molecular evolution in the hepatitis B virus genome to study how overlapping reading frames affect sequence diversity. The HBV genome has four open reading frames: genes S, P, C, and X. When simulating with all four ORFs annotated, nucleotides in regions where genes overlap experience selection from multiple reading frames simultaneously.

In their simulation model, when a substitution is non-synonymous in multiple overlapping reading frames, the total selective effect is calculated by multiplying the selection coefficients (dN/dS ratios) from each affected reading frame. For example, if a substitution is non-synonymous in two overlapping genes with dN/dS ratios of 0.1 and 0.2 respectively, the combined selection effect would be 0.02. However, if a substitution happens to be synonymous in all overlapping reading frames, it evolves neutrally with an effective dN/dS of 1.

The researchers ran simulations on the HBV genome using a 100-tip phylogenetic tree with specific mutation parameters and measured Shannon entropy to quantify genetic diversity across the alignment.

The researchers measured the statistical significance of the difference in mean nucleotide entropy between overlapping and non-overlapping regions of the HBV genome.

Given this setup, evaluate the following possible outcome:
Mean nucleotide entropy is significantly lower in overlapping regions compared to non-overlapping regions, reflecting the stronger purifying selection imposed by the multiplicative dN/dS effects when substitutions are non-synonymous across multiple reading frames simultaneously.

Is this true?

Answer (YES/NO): YES